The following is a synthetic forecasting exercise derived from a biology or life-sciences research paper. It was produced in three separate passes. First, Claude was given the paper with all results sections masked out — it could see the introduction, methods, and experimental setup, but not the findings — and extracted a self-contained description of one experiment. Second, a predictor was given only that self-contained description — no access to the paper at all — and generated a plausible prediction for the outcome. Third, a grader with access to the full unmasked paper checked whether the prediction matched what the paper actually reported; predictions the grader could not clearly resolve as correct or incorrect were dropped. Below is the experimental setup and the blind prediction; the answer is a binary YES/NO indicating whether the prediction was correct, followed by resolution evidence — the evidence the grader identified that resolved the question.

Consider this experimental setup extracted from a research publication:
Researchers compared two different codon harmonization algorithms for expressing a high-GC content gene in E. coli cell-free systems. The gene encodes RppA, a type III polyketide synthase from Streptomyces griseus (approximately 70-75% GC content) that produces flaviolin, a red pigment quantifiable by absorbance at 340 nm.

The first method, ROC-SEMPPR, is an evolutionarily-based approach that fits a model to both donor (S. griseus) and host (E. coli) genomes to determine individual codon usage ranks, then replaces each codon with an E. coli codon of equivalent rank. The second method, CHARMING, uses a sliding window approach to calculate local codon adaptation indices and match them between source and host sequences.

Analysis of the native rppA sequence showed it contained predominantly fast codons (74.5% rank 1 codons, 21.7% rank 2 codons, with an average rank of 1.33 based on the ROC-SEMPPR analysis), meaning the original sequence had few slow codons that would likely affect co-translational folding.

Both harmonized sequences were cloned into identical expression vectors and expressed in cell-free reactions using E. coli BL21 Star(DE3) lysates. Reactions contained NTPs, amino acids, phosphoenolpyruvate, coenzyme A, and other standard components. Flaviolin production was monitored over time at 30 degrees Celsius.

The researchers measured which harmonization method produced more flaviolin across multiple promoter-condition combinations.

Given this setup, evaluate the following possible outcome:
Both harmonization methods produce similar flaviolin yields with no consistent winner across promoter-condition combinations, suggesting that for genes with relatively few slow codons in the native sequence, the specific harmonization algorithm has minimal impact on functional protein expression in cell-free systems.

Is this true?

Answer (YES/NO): NO